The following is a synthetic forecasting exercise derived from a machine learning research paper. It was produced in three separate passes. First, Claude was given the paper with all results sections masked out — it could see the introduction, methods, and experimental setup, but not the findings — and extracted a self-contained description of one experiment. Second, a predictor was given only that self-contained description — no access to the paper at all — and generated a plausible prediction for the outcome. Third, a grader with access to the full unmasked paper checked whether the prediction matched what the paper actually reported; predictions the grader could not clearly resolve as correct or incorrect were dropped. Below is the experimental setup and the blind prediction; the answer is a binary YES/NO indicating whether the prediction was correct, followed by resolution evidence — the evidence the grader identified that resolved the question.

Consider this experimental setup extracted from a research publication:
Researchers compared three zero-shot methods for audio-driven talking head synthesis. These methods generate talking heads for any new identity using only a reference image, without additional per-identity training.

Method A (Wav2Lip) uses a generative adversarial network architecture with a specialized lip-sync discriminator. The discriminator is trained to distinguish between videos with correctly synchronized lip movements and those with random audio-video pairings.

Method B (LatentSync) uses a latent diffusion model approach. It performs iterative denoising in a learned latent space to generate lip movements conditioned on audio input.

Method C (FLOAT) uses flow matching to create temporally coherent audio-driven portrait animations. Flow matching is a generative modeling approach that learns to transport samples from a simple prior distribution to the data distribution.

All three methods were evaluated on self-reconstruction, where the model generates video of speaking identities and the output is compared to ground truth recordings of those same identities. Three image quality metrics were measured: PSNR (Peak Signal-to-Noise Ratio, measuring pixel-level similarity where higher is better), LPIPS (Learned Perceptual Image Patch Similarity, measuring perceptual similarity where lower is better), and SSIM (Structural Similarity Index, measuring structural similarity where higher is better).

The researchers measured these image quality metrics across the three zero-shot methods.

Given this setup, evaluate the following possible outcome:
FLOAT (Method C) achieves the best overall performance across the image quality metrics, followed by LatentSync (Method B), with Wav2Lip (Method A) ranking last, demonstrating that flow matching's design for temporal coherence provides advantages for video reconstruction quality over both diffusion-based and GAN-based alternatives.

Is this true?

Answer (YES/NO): NO